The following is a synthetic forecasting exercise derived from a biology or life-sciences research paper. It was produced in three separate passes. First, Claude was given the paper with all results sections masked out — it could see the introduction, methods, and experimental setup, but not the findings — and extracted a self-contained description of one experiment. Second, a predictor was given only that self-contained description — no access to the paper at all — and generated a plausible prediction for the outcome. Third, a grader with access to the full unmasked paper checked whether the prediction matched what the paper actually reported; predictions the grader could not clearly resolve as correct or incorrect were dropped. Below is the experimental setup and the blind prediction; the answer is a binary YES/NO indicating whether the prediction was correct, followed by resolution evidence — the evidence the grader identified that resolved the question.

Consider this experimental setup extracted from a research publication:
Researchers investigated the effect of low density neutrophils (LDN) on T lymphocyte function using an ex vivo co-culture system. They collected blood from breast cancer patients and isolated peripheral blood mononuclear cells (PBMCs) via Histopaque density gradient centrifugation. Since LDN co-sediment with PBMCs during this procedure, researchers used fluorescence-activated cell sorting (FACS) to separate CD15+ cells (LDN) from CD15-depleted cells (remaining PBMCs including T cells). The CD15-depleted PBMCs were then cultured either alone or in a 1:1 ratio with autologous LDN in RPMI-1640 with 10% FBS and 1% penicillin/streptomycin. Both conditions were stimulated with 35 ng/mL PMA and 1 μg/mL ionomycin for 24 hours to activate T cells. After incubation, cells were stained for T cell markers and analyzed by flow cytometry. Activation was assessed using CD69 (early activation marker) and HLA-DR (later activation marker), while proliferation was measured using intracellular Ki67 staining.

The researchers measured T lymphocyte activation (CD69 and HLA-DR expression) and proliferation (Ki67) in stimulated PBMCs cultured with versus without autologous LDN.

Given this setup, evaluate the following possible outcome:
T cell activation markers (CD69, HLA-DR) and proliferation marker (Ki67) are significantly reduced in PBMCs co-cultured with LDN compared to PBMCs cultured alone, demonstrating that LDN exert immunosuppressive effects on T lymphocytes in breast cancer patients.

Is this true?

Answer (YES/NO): YES